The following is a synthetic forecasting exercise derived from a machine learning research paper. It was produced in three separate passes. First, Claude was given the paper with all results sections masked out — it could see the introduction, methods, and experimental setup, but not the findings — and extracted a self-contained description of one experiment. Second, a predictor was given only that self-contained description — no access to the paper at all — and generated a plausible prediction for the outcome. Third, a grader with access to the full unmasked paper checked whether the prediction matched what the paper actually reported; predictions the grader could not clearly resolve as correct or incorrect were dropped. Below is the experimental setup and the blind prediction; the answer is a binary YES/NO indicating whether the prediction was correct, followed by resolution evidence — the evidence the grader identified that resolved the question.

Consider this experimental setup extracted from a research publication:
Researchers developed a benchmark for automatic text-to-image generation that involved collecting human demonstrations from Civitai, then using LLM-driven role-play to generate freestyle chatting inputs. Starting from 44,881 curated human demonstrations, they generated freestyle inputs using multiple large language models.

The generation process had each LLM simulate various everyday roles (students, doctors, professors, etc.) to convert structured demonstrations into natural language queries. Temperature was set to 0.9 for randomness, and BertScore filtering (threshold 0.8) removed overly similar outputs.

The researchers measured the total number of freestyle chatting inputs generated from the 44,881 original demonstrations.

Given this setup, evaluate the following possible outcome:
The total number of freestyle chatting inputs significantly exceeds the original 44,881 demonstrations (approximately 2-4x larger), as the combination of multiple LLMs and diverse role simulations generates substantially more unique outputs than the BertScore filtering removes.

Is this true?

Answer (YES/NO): NO